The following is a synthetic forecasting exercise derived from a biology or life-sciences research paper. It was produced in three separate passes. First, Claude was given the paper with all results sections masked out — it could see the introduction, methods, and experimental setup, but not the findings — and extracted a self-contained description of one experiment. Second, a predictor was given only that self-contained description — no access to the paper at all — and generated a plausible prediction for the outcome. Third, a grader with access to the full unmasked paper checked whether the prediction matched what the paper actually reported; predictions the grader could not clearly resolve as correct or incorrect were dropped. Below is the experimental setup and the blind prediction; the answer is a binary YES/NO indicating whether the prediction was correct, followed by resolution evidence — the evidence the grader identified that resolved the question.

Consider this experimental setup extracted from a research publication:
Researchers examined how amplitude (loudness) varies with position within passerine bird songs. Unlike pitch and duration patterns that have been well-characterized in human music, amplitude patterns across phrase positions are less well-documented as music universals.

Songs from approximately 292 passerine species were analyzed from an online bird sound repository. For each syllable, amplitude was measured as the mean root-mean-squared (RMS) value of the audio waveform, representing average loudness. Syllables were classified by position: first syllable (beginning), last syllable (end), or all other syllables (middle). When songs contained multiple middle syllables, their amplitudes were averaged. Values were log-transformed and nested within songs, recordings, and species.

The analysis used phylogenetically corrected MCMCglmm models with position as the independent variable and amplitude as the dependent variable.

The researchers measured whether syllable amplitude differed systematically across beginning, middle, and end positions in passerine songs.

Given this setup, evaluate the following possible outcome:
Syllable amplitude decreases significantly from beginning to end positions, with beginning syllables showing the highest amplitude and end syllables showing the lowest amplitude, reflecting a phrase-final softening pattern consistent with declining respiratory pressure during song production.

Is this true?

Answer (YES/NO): NO